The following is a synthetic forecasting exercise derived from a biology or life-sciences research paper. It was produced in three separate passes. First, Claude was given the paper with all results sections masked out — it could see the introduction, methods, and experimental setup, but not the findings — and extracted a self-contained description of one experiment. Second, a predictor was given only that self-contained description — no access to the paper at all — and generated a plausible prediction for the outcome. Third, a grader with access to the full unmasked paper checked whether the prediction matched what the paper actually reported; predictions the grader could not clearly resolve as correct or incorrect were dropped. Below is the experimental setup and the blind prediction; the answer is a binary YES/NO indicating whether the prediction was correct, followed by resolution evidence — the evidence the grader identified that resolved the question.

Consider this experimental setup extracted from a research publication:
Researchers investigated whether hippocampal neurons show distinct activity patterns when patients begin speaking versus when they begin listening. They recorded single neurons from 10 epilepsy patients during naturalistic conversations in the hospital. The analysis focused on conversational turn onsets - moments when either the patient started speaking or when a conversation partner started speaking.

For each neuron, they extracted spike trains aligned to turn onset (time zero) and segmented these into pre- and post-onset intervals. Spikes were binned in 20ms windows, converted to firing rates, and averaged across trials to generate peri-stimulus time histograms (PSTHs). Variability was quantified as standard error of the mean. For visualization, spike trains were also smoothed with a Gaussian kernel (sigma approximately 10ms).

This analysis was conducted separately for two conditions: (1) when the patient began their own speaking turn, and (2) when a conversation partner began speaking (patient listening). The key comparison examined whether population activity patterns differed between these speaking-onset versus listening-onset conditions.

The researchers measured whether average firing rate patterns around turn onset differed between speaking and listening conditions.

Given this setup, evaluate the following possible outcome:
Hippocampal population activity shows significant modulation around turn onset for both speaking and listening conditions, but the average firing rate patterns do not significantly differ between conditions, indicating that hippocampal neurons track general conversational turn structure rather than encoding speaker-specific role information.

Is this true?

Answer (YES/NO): NO